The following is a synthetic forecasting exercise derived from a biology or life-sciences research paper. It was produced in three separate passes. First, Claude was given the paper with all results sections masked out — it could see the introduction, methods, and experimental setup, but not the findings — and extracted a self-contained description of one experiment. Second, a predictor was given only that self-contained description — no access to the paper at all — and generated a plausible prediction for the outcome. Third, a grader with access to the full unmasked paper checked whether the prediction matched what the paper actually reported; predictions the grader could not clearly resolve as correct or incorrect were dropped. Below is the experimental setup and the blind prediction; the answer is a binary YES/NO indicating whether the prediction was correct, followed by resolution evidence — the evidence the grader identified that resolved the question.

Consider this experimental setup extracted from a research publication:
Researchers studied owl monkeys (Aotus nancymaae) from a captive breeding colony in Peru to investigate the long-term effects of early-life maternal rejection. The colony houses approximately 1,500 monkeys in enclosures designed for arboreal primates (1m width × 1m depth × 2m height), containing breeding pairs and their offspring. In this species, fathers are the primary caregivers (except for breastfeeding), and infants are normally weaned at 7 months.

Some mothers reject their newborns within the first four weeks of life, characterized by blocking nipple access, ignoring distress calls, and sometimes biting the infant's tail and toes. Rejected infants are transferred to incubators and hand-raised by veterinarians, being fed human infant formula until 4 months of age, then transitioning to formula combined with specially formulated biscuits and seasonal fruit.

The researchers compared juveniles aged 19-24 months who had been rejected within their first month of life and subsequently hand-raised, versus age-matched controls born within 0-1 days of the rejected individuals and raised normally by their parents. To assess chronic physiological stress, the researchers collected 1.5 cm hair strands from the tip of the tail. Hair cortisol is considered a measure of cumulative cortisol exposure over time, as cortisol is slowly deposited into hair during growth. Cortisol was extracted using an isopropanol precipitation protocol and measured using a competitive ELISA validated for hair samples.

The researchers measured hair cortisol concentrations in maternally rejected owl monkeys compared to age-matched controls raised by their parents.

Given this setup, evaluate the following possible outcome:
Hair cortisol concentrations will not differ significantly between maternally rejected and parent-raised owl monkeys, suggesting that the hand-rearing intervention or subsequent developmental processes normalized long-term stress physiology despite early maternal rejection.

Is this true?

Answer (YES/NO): NO